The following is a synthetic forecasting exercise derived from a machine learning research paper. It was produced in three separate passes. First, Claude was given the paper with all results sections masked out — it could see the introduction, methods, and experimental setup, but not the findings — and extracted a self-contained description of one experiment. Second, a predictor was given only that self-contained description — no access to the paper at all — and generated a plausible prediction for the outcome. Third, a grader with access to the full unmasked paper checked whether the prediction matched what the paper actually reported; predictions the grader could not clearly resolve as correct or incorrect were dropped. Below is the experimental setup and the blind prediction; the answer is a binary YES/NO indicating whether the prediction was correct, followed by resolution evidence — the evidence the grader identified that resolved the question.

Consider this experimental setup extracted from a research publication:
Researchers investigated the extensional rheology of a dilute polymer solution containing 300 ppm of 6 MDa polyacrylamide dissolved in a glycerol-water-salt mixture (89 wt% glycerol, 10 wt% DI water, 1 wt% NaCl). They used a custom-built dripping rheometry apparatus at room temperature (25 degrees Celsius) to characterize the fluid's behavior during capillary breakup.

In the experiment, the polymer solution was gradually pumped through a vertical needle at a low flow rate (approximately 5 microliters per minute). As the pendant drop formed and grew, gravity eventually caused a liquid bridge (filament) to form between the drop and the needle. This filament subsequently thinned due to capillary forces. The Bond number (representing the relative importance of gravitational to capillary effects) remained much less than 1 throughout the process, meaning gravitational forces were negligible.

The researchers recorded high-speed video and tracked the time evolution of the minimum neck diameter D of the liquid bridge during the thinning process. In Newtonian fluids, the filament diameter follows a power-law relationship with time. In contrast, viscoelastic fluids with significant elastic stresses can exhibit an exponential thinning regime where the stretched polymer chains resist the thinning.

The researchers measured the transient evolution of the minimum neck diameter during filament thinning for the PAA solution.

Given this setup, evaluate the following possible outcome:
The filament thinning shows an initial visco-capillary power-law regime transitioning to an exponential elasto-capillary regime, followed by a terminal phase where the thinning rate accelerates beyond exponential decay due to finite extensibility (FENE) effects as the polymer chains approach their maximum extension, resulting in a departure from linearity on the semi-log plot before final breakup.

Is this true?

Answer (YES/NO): NO